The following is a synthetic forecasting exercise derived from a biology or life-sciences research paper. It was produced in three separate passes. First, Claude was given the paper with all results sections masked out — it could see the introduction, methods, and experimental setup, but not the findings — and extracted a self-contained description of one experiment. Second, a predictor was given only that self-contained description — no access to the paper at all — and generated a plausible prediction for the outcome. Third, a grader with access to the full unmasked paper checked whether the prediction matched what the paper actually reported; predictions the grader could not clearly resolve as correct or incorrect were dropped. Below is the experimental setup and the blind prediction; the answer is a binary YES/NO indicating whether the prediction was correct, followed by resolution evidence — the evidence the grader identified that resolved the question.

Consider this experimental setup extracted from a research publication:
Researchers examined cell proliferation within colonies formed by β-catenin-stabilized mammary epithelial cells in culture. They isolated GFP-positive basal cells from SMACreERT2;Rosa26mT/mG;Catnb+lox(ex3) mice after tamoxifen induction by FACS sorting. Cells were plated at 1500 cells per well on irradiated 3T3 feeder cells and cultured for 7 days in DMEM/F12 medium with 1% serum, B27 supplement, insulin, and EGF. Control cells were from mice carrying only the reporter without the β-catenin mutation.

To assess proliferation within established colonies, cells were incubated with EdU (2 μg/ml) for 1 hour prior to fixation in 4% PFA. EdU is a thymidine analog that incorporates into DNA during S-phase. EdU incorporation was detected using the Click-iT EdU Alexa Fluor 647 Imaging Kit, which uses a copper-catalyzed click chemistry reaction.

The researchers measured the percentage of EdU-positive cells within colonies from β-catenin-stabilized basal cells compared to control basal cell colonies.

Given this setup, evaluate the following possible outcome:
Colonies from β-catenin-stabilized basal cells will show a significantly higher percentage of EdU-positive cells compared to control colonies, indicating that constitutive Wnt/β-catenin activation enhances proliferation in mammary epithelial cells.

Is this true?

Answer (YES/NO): YES